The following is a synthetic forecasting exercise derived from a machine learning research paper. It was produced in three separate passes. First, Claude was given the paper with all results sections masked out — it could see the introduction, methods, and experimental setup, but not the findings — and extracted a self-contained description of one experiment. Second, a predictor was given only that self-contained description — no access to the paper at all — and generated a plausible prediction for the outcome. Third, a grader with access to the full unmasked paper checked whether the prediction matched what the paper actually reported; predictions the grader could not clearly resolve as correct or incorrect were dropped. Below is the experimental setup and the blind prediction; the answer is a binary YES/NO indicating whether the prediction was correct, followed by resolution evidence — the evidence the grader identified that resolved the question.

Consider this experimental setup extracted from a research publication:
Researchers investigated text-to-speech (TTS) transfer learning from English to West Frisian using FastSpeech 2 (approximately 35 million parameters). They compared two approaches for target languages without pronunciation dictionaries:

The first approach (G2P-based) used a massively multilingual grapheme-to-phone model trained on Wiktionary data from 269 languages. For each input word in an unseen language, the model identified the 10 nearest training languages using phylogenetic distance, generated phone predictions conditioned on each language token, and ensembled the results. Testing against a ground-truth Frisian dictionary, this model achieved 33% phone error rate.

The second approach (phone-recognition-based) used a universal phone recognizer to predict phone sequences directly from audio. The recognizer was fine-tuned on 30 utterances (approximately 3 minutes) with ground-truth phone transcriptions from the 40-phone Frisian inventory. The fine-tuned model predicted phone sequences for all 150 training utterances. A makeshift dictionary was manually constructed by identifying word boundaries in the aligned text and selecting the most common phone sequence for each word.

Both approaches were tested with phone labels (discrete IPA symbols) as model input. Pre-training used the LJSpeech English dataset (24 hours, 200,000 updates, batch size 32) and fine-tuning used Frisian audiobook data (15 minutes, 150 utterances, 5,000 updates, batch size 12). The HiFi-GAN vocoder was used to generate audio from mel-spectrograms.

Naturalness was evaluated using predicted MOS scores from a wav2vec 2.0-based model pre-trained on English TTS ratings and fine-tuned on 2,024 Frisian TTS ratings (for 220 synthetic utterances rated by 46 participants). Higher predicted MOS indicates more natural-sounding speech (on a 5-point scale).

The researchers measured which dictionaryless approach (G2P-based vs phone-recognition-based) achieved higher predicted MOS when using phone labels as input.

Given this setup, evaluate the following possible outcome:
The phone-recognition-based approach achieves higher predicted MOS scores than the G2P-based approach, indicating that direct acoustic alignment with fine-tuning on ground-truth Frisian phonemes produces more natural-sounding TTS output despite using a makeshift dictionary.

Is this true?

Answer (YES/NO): NO